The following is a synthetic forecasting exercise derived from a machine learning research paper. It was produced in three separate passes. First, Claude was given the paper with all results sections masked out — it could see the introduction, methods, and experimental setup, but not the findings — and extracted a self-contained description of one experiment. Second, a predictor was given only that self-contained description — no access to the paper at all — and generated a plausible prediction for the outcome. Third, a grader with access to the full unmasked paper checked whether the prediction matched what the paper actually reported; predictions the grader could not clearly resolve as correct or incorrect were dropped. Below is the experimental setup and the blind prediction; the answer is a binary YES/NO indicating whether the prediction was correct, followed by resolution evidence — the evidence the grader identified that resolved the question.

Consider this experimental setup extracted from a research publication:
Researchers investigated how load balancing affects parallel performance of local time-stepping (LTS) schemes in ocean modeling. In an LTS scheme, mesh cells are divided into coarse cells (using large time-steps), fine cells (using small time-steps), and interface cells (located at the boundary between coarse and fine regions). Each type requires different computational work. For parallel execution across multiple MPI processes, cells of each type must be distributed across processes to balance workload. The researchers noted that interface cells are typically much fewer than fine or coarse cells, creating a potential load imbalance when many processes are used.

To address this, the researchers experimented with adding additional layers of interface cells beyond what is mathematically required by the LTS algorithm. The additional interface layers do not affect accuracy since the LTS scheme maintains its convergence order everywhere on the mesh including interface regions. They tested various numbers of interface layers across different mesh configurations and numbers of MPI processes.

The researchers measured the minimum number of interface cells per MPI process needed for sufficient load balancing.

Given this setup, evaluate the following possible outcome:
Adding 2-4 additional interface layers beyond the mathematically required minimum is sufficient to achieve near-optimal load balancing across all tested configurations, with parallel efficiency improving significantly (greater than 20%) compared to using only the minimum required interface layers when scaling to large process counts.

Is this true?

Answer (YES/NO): NO